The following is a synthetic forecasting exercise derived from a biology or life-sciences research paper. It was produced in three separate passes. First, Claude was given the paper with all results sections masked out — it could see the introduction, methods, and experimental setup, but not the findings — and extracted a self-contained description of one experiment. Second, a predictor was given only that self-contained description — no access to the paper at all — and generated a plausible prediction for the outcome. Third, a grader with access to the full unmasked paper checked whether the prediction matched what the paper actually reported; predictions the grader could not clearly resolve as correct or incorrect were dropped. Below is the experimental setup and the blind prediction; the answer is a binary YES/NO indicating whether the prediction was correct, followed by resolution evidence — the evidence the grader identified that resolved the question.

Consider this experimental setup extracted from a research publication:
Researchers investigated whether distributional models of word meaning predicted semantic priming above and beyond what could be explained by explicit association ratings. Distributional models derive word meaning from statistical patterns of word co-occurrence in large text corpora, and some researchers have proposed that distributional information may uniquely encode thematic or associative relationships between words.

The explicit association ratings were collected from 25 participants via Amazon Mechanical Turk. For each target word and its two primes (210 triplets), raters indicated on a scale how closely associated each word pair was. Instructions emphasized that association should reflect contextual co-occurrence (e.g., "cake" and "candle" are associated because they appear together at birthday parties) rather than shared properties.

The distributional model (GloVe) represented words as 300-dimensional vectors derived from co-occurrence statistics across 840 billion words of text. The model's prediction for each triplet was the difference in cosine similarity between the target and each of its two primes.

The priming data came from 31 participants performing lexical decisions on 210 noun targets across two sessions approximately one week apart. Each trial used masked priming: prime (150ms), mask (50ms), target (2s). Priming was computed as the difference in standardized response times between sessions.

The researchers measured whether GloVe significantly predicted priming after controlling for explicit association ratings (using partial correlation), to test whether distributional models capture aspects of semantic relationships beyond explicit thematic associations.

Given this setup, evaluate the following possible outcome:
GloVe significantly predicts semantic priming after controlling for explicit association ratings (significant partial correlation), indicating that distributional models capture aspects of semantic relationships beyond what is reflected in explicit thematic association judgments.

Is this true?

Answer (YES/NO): YES